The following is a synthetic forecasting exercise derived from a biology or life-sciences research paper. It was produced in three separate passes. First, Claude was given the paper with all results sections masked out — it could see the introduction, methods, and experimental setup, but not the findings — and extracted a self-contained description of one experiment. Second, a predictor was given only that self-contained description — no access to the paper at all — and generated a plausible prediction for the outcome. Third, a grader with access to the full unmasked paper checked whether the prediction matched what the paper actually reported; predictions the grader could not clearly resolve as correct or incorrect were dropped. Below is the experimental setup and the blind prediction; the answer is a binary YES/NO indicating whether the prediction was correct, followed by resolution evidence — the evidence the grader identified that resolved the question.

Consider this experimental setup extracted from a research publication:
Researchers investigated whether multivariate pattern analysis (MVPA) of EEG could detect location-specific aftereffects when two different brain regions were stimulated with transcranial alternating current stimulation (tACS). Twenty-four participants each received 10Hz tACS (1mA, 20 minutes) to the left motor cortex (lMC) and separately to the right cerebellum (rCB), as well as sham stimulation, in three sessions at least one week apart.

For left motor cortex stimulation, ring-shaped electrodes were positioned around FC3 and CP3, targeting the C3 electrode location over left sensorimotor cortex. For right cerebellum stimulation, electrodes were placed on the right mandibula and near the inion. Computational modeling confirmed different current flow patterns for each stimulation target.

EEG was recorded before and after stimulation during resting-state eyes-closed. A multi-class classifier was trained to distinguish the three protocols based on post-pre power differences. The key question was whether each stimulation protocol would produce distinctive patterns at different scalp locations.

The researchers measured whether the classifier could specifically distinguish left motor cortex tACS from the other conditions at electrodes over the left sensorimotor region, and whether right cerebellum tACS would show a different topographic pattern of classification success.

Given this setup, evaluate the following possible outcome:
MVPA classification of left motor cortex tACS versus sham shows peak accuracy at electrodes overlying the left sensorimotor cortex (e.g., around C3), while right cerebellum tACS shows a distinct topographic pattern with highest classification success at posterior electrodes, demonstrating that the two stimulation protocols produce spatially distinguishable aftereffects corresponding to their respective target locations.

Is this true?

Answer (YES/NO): NO